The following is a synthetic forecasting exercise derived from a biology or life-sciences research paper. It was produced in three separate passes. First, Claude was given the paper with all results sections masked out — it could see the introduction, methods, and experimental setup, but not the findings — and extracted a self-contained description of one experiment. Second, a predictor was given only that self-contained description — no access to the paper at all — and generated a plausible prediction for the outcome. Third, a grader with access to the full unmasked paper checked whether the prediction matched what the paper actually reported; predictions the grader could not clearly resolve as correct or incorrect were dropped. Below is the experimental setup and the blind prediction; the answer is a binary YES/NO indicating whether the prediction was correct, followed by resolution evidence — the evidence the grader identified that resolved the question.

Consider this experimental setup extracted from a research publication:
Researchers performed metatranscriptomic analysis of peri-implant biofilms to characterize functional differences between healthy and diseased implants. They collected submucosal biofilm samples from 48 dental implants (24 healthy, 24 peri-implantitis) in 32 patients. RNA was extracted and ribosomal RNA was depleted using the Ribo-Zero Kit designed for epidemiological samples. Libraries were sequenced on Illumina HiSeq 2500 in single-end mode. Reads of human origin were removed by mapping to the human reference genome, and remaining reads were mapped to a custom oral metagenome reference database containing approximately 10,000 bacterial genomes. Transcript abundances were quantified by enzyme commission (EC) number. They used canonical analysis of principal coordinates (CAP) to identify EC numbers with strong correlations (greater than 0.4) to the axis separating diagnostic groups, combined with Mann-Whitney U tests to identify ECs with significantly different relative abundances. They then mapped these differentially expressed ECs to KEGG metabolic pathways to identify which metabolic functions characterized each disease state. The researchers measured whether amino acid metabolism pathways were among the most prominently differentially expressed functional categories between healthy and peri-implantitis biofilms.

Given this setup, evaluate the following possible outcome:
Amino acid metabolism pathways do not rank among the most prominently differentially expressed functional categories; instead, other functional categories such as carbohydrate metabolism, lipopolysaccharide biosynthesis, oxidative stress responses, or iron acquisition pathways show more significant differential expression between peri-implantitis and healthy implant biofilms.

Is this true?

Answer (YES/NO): NO